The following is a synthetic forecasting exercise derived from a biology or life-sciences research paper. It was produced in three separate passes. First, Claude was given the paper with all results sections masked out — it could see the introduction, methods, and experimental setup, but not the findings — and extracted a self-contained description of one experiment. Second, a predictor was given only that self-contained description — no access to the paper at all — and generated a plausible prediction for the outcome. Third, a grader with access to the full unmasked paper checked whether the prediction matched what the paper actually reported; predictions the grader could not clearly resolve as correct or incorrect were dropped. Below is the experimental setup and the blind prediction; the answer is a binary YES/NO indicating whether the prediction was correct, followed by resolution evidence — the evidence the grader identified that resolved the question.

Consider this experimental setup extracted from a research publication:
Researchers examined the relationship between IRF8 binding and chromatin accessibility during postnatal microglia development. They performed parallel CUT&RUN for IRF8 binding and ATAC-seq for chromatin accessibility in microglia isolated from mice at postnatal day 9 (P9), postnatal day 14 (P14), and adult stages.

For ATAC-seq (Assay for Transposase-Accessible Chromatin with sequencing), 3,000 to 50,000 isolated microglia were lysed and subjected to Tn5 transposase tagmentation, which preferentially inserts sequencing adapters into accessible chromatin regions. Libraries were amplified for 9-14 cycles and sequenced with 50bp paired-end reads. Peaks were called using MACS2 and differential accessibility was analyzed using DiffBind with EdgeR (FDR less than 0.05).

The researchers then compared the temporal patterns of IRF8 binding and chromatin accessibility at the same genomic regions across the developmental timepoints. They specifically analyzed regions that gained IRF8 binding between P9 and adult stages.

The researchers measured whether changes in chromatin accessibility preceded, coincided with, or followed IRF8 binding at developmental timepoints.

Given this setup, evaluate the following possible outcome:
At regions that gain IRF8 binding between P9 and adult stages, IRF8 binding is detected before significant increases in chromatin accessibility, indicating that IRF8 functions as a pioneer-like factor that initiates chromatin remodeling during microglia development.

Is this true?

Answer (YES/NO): NO